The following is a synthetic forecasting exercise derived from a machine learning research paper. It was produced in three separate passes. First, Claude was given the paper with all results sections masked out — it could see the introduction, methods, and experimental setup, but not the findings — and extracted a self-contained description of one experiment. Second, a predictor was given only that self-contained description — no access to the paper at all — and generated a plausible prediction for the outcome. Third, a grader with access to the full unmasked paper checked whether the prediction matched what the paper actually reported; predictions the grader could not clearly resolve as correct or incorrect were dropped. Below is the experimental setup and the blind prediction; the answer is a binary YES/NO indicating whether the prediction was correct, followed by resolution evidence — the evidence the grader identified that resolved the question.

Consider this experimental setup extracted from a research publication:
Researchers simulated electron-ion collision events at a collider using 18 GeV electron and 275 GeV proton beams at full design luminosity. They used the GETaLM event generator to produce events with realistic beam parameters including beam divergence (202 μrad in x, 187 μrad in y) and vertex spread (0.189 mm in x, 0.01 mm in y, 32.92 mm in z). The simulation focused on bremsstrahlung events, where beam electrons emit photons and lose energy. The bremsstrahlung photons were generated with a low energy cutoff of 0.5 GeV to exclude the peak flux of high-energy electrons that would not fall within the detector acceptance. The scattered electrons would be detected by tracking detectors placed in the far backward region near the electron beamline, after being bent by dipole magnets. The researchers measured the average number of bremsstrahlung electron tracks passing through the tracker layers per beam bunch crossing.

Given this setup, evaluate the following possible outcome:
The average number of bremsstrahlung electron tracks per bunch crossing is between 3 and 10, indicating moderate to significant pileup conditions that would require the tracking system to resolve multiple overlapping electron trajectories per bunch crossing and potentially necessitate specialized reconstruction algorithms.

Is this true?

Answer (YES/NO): NO